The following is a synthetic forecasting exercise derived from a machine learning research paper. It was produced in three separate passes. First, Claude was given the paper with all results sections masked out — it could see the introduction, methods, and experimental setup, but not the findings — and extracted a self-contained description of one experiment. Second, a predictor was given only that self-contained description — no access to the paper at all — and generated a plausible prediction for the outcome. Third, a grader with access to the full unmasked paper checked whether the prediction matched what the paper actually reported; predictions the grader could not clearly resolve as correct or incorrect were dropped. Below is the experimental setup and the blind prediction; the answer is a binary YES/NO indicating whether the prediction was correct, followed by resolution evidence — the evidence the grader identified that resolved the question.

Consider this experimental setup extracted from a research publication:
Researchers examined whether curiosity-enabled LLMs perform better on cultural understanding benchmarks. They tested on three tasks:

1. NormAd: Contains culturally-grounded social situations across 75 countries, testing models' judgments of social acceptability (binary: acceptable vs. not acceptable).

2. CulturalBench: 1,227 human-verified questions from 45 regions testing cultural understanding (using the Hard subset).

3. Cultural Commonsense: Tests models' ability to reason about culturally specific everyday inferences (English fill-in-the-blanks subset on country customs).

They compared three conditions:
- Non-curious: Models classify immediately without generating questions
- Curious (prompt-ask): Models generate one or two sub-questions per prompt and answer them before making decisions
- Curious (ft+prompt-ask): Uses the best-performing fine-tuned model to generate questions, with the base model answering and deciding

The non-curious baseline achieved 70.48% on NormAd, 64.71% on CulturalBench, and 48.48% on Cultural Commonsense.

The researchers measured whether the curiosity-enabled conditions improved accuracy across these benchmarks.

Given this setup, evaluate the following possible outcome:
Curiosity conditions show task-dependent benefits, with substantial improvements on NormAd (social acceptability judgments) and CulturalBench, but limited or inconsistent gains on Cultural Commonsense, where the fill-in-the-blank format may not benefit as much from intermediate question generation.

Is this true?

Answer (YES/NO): NO